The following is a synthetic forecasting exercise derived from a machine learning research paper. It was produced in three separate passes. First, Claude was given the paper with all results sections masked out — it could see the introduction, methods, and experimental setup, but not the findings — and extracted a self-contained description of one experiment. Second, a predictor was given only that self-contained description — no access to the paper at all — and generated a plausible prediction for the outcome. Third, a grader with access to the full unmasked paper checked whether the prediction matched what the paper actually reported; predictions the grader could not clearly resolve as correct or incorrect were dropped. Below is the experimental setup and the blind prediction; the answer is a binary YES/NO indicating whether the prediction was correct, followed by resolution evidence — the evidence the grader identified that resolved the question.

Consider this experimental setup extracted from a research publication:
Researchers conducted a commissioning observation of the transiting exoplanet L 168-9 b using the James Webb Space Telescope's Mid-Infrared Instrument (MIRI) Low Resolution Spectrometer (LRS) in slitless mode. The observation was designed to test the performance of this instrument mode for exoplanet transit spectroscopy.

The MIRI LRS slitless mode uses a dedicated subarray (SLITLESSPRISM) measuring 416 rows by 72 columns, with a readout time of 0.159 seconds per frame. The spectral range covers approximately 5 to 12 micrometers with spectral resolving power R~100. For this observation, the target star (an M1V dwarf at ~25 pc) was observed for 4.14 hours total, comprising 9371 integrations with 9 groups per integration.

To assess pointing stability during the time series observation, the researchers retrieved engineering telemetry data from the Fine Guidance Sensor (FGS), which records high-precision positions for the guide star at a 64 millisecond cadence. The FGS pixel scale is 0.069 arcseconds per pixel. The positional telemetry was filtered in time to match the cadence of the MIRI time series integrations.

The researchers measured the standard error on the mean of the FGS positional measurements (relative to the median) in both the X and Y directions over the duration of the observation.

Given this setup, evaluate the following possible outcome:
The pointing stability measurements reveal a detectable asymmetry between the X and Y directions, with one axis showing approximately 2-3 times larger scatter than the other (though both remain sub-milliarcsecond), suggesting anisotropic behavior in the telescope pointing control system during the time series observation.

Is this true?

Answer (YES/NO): NO